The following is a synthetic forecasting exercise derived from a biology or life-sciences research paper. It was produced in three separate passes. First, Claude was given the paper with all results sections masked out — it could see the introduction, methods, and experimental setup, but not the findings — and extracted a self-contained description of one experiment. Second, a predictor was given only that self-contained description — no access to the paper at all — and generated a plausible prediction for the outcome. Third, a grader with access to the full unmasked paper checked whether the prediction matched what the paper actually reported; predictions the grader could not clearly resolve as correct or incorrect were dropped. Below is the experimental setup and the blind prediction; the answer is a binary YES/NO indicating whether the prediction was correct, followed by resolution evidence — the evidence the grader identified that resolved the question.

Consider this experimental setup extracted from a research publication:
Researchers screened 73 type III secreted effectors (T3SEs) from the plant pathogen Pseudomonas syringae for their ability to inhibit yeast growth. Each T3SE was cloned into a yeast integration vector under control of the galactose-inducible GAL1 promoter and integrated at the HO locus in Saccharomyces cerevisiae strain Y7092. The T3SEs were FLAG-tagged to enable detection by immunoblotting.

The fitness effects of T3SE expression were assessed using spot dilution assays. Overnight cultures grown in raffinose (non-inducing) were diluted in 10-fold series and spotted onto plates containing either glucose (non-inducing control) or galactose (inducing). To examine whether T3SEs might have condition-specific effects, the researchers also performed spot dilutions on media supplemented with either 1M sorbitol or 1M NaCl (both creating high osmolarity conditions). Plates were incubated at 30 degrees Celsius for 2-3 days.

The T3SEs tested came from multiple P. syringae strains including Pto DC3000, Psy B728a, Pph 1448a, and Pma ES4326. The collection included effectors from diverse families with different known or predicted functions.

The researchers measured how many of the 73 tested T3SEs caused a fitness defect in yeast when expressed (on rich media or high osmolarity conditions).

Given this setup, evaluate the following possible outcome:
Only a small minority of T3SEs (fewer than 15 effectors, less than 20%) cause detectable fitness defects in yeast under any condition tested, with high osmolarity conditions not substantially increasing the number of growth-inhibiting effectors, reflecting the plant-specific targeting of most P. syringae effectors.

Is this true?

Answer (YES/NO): NO